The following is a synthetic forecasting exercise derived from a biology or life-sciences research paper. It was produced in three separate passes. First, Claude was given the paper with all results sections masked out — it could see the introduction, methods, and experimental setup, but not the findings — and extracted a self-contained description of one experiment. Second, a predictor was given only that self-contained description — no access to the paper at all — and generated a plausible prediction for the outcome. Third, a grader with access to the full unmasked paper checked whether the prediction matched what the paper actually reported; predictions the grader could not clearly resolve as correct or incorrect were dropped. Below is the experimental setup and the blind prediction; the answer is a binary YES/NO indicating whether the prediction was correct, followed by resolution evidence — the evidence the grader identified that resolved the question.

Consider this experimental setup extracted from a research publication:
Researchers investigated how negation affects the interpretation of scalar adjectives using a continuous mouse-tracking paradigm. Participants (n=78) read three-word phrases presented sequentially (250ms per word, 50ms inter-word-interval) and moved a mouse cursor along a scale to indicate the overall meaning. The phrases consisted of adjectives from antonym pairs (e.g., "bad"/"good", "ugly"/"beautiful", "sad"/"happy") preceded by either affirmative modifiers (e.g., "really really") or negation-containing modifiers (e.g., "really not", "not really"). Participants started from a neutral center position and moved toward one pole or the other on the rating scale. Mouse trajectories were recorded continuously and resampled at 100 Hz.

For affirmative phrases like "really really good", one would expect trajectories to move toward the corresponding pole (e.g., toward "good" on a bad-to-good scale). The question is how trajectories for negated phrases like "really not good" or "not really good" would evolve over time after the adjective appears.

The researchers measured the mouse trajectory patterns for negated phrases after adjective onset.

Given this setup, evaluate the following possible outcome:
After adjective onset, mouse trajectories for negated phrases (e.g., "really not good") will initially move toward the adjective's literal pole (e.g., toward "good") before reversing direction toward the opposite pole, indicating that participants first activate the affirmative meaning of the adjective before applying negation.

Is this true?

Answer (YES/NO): YES